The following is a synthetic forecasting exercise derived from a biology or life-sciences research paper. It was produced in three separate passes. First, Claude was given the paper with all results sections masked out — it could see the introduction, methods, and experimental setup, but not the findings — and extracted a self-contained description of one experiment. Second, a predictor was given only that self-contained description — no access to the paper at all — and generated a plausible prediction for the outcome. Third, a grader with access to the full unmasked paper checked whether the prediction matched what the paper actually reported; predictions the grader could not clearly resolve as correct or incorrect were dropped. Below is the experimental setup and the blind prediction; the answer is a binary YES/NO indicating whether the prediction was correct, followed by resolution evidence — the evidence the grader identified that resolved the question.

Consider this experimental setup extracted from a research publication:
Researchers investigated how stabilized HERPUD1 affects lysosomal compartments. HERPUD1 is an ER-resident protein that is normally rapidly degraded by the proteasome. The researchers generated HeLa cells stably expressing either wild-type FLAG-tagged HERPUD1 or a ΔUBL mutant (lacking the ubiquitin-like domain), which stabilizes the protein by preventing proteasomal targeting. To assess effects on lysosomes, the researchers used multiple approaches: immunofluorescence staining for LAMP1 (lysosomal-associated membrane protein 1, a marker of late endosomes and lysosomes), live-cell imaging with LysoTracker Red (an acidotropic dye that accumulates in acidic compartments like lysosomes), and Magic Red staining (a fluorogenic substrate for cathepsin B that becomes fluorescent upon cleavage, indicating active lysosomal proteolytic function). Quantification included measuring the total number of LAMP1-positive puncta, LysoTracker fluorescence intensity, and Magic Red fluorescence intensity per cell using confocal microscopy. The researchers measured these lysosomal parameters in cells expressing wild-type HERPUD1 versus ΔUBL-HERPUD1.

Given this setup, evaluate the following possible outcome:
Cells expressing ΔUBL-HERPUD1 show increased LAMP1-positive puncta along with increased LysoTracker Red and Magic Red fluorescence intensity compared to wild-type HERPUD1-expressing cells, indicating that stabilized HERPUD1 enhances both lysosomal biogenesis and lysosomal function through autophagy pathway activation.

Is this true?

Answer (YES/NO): NO